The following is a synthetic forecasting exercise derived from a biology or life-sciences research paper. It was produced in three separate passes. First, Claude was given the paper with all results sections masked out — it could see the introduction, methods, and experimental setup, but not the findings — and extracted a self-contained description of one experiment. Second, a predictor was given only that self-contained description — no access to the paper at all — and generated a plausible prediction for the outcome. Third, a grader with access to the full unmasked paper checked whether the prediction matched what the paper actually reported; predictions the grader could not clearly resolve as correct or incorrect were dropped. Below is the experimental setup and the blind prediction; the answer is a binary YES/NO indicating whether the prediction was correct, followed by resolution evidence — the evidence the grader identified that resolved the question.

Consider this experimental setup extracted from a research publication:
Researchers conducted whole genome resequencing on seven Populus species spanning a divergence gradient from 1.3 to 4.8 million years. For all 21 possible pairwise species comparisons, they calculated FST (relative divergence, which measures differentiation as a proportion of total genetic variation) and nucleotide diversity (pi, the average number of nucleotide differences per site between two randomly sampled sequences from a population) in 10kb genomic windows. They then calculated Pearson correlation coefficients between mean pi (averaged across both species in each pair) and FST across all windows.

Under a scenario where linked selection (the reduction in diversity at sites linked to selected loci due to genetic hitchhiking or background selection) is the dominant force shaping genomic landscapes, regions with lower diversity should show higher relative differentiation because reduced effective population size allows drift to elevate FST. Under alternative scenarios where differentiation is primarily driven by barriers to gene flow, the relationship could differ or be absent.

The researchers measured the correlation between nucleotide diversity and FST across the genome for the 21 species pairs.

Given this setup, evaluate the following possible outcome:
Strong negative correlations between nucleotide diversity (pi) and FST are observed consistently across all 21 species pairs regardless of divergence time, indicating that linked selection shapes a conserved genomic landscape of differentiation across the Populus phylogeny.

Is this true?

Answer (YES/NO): NO